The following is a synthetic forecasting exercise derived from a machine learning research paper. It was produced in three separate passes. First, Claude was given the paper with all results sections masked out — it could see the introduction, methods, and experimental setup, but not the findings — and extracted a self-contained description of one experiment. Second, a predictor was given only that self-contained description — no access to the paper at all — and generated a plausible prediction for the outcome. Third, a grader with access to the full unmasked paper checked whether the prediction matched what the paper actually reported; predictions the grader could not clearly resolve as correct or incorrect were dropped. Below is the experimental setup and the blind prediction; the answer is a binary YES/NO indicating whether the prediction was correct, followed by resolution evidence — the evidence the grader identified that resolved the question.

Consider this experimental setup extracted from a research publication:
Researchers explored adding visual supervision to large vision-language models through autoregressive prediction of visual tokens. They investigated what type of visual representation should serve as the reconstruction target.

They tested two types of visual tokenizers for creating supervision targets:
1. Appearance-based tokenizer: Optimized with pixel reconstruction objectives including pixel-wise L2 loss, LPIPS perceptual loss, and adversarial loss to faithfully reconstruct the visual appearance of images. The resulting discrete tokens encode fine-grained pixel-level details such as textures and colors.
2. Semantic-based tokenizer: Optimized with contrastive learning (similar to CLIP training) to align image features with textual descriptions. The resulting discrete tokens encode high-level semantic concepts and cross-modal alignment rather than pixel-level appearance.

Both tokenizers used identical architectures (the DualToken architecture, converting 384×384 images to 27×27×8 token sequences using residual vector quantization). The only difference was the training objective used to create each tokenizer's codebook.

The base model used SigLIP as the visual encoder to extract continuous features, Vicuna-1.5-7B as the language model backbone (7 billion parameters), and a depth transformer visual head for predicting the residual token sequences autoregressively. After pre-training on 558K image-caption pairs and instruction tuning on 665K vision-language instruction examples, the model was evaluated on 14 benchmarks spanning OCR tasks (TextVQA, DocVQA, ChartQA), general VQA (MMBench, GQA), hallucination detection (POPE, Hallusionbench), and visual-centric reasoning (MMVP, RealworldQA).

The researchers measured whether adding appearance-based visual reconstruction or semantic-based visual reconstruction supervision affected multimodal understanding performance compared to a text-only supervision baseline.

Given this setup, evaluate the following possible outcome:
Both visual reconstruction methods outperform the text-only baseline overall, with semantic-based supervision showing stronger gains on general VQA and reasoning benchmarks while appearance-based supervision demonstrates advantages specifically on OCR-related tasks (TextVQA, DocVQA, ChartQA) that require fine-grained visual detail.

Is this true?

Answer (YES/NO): NO